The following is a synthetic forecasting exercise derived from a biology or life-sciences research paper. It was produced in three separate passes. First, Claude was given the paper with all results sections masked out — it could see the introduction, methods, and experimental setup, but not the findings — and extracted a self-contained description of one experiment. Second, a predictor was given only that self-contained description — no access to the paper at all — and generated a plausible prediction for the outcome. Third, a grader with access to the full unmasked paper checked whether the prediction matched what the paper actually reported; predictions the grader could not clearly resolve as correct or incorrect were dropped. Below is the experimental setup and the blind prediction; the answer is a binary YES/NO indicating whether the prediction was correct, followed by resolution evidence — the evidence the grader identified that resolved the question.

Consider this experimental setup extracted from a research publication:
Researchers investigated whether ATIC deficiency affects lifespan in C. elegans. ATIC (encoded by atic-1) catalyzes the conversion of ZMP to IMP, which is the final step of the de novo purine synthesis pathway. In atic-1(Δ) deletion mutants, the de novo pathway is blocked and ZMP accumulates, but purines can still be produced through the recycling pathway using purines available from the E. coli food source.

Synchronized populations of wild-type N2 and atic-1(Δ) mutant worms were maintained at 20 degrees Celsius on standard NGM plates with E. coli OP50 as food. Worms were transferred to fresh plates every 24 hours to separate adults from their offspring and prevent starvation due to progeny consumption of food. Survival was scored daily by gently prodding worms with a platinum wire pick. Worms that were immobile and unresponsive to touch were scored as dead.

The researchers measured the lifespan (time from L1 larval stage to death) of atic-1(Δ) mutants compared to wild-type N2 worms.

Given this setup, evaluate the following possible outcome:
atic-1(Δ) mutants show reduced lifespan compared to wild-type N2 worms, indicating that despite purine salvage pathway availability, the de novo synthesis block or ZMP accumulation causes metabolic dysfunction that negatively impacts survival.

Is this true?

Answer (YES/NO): NO